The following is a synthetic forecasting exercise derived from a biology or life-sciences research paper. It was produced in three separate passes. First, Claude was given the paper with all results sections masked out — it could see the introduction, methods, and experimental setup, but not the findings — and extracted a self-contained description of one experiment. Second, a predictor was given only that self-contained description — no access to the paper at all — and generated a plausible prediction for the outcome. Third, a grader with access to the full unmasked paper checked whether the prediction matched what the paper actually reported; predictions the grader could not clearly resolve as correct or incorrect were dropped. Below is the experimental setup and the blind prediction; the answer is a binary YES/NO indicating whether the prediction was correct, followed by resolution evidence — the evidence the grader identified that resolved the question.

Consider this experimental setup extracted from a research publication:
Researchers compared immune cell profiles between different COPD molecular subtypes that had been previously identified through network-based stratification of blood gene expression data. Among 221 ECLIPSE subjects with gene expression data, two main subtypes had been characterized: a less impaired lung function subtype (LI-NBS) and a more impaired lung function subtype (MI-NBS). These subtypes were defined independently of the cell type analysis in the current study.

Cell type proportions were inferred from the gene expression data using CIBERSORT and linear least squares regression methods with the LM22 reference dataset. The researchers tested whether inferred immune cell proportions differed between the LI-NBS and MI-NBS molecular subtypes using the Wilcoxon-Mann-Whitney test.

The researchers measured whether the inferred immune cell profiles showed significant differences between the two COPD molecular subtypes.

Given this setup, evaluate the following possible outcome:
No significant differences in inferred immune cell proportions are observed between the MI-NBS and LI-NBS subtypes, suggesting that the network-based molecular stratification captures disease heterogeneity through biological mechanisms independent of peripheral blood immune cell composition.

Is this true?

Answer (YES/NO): NO